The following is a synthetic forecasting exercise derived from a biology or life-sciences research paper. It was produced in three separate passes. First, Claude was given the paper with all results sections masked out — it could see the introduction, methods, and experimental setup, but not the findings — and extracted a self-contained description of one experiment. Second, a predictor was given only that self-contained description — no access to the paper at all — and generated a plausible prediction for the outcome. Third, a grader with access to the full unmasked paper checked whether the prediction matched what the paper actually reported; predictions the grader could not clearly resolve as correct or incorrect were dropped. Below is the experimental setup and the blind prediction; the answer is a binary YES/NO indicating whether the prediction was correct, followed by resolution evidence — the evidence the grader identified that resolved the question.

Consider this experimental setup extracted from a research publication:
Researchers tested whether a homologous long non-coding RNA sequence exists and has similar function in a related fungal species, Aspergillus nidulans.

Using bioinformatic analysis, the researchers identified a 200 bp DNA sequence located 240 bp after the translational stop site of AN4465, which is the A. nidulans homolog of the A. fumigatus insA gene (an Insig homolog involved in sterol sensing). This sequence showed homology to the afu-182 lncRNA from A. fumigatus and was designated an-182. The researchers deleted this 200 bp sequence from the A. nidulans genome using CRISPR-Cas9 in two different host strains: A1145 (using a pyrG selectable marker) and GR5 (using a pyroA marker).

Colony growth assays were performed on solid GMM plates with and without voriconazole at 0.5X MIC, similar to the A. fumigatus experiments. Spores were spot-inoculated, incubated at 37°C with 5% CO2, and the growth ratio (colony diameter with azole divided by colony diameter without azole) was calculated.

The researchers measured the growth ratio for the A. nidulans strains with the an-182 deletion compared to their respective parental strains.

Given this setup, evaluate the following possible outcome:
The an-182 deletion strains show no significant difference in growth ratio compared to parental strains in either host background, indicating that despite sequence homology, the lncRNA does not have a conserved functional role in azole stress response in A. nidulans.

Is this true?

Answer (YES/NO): NO